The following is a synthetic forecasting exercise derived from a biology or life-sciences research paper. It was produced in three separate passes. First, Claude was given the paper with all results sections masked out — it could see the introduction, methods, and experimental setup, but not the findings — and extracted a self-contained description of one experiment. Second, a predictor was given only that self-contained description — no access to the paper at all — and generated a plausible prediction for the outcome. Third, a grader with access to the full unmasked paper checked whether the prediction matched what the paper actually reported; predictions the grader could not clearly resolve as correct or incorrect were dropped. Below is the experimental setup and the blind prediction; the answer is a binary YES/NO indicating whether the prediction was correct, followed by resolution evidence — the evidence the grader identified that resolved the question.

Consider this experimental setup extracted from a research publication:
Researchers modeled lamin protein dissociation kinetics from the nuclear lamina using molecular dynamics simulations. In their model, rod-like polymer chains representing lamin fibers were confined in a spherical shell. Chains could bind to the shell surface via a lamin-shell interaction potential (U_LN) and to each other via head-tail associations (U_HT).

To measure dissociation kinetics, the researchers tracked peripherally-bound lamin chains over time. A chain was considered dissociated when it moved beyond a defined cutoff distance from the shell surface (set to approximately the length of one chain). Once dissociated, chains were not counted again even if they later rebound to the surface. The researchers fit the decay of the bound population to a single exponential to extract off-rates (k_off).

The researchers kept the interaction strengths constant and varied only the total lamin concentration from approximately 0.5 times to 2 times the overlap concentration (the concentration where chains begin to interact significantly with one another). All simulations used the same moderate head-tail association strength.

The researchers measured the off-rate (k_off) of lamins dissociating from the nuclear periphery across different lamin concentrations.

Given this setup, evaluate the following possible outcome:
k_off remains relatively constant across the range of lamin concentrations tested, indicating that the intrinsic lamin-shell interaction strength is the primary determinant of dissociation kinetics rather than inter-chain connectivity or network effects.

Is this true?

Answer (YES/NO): NO